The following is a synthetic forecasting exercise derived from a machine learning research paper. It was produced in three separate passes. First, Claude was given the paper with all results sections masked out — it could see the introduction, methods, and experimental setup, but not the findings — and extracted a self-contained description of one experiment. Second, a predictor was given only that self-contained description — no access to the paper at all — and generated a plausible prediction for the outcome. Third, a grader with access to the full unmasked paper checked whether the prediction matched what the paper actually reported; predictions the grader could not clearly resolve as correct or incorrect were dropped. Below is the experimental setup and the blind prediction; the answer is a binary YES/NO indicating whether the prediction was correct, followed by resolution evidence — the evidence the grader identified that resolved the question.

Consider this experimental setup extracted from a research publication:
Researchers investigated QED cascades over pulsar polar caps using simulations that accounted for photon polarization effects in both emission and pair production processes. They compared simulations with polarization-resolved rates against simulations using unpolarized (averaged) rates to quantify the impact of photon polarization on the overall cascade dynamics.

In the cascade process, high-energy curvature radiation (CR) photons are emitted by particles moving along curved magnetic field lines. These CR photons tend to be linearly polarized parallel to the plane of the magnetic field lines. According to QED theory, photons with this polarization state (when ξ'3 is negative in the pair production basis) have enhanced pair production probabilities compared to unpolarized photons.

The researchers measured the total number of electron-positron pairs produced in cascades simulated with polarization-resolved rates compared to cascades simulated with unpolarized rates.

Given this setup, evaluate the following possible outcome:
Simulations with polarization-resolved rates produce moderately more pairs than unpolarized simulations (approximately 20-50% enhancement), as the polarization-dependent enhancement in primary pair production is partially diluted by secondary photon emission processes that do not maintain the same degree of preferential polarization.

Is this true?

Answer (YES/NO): NO